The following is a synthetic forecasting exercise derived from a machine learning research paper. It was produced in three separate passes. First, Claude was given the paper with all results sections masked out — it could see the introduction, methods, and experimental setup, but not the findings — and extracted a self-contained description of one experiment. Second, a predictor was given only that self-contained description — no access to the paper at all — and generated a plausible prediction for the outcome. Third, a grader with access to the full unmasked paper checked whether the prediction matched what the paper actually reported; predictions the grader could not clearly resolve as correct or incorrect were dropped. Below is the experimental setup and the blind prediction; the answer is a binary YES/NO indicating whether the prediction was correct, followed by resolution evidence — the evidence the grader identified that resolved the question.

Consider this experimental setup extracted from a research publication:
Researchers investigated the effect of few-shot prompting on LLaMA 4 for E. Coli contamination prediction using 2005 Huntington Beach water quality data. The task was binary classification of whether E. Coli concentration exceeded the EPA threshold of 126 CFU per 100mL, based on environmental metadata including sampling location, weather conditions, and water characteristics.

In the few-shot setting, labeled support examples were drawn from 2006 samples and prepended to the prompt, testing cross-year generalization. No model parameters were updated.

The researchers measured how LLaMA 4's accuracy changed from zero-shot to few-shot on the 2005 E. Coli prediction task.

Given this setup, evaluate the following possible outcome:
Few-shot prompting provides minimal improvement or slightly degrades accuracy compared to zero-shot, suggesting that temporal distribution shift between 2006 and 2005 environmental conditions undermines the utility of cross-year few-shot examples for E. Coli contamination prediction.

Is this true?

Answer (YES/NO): NO